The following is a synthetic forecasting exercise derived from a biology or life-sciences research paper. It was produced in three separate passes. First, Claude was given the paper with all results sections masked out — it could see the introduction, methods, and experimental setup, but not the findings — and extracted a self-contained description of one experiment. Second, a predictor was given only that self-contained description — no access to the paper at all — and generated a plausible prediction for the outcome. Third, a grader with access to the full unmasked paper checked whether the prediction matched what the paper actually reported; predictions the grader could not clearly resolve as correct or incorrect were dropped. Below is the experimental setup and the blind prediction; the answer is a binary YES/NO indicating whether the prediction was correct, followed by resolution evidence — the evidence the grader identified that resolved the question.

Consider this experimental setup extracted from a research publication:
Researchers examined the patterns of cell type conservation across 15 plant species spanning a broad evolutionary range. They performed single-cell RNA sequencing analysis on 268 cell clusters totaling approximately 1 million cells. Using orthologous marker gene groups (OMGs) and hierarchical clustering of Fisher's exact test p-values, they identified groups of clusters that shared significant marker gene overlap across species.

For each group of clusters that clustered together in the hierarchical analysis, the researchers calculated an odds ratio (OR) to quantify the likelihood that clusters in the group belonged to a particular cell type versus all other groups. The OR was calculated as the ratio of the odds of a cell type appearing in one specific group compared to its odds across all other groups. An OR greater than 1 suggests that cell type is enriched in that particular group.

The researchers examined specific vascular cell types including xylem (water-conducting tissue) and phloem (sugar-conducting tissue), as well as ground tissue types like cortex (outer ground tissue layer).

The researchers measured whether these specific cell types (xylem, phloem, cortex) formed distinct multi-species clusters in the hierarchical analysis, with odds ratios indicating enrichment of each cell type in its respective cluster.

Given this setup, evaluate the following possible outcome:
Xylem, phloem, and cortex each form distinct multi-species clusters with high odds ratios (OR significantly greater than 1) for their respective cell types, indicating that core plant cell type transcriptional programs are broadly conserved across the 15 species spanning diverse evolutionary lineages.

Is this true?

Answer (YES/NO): YES